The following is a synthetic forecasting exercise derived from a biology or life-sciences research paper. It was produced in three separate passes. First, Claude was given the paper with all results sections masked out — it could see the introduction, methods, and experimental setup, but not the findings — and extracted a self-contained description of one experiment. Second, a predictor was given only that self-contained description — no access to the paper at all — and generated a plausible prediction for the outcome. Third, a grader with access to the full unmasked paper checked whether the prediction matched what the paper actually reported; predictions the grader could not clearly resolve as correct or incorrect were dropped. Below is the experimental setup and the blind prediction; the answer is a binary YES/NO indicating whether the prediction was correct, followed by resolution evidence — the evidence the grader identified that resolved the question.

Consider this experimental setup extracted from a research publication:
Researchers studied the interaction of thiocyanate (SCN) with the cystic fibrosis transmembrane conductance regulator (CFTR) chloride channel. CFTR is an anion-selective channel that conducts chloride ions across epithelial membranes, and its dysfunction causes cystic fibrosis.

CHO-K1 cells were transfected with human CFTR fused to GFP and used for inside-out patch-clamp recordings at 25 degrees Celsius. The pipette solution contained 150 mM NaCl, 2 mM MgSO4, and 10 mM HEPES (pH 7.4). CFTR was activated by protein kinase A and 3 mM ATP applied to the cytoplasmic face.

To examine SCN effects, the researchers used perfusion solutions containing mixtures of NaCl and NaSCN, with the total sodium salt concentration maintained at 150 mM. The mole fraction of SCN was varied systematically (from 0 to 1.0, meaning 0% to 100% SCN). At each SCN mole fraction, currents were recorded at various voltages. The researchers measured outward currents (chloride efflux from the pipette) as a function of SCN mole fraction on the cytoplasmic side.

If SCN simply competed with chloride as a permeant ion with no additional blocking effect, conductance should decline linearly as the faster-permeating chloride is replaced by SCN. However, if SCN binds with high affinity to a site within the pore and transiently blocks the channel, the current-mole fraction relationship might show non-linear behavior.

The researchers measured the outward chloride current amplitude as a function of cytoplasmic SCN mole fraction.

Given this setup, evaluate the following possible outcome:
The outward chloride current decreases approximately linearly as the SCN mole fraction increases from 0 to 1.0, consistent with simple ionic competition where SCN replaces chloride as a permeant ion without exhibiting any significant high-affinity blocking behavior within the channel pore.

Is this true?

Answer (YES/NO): NO